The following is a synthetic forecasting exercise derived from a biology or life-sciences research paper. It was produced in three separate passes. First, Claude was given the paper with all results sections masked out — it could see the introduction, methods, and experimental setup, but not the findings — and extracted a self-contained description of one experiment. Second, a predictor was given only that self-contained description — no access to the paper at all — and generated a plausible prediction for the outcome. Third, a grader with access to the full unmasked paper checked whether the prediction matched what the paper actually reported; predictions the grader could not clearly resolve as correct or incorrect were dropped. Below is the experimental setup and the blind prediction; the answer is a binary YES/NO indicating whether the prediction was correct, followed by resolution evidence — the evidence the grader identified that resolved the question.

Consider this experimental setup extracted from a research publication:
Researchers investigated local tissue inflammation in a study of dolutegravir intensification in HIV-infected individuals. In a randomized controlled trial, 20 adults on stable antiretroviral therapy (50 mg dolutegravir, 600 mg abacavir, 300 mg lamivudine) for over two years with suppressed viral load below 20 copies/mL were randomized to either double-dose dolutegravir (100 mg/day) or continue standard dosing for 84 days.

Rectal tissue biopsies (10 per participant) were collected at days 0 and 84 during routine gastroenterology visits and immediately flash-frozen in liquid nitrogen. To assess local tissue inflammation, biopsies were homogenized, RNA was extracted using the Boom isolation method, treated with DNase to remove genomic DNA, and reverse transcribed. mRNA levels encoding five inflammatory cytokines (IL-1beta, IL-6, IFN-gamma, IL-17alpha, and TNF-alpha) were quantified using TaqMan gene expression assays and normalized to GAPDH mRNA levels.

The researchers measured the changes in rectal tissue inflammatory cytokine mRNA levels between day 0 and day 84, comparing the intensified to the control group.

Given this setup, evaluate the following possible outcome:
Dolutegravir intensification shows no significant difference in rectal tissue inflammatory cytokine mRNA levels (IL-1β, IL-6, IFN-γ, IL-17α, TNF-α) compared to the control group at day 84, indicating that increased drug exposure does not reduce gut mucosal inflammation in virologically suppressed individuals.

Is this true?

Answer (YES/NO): YES